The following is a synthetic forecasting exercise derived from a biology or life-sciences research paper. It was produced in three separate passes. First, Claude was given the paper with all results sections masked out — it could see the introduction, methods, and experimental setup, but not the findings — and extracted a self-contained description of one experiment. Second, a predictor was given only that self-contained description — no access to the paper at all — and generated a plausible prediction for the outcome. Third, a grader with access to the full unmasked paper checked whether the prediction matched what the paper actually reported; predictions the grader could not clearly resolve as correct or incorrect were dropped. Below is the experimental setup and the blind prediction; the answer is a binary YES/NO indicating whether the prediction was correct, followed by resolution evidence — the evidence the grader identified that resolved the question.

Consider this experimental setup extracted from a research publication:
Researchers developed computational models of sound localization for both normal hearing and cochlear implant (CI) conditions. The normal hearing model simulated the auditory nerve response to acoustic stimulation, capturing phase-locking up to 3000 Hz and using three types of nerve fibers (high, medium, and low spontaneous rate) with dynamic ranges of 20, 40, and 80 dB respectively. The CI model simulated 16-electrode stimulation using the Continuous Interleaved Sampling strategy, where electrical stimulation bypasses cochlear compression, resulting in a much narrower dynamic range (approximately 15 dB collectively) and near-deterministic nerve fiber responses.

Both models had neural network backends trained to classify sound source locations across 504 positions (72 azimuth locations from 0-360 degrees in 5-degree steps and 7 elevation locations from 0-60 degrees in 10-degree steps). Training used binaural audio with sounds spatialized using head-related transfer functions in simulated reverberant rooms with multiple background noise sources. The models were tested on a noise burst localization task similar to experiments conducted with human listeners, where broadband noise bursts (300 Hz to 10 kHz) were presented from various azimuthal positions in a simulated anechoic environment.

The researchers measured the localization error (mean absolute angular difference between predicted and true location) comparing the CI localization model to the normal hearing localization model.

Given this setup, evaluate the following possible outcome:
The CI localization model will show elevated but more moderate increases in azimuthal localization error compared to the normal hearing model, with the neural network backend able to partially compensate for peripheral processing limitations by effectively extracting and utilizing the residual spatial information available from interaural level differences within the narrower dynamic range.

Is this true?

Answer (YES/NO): NO